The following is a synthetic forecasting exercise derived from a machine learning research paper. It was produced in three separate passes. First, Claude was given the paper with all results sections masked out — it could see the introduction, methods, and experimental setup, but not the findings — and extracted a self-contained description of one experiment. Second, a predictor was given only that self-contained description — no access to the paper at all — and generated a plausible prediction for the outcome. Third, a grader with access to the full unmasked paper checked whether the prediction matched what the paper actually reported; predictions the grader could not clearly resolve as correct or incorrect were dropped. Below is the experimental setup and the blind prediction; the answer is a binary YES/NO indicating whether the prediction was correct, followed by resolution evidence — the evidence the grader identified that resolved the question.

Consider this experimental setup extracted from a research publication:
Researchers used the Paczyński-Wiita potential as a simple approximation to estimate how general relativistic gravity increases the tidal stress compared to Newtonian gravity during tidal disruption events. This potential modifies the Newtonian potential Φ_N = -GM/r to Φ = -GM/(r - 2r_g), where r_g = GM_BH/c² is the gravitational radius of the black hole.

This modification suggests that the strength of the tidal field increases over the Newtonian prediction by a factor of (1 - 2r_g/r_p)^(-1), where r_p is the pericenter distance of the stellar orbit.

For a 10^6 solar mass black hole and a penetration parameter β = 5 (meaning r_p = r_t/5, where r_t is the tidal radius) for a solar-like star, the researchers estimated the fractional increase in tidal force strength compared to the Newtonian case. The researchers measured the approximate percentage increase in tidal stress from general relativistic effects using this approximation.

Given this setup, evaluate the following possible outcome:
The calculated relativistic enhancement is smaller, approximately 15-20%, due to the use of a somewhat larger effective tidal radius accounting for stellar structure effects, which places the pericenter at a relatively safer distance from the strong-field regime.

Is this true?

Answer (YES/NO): NO